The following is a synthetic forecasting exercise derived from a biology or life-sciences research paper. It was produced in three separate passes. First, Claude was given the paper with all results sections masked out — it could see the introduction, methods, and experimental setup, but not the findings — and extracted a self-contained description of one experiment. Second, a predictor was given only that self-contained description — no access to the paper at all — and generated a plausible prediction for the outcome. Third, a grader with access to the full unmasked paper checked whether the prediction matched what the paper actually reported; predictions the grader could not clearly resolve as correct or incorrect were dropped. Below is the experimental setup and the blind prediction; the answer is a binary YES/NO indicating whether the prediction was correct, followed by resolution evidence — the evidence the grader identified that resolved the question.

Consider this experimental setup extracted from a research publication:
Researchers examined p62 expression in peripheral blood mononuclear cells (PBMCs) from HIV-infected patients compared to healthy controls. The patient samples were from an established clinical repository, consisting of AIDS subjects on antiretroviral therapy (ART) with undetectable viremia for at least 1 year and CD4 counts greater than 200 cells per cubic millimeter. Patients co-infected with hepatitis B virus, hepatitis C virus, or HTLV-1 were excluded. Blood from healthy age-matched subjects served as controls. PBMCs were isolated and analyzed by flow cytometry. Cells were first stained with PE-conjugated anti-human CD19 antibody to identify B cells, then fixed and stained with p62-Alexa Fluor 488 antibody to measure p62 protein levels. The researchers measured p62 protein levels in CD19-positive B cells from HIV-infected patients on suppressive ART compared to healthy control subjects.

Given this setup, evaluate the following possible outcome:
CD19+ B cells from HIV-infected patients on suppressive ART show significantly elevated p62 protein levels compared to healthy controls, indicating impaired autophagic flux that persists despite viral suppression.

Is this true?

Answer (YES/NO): NO